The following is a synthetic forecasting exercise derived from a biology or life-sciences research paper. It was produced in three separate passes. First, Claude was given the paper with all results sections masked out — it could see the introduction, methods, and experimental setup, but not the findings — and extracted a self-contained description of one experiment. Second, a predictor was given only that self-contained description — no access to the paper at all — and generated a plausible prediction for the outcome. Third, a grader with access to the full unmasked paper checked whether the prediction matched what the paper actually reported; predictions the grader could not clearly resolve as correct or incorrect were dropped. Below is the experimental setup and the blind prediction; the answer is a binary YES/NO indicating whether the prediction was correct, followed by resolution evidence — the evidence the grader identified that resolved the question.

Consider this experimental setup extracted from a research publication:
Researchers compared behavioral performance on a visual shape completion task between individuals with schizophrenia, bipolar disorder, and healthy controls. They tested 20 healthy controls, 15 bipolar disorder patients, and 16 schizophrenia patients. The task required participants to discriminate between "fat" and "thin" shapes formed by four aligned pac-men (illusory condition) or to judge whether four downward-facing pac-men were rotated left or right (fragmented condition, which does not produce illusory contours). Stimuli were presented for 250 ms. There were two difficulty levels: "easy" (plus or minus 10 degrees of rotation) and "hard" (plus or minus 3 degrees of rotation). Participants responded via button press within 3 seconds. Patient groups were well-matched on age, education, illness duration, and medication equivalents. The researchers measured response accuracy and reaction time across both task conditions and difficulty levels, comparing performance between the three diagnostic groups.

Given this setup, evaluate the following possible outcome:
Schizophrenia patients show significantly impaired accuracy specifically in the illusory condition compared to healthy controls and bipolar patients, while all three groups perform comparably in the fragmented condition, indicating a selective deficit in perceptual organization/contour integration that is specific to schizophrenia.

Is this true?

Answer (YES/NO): NO